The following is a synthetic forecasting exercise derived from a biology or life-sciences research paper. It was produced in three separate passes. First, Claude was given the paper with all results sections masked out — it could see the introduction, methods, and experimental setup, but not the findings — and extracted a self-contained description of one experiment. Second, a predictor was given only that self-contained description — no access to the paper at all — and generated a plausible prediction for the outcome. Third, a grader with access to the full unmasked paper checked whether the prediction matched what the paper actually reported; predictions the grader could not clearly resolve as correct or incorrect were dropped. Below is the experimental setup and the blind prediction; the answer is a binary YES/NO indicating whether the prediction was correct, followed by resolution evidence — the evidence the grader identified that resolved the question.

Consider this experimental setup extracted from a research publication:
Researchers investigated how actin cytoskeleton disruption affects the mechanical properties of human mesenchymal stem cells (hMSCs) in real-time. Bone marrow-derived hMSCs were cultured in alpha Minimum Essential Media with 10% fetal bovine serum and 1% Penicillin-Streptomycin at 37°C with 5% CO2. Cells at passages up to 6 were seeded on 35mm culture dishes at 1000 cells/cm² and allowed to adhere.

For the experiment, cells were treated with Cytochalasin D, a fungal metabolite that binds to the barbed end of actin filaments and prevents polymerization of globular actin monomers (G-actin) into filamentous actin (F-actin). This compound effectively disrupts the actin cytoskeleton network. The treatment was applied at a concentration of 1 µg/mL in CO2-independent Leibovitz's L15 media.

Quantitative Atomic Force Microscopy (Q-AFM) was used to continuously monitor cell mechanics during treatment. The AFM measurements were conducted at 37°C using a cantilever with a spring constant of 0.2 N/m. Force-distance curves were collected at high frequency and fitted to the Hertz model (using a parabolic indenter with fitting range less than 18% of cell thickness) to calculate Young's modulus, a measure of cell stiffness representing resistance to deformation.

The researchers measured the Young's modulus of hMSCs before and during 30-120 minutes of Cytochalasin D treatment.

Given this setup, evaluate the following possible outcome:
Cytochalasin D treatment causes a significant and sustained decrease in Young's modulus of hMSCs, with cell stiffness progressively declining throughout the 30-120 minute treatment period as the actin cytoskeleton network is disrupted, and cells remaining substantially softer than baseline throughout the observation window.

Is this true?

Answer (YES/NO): NO